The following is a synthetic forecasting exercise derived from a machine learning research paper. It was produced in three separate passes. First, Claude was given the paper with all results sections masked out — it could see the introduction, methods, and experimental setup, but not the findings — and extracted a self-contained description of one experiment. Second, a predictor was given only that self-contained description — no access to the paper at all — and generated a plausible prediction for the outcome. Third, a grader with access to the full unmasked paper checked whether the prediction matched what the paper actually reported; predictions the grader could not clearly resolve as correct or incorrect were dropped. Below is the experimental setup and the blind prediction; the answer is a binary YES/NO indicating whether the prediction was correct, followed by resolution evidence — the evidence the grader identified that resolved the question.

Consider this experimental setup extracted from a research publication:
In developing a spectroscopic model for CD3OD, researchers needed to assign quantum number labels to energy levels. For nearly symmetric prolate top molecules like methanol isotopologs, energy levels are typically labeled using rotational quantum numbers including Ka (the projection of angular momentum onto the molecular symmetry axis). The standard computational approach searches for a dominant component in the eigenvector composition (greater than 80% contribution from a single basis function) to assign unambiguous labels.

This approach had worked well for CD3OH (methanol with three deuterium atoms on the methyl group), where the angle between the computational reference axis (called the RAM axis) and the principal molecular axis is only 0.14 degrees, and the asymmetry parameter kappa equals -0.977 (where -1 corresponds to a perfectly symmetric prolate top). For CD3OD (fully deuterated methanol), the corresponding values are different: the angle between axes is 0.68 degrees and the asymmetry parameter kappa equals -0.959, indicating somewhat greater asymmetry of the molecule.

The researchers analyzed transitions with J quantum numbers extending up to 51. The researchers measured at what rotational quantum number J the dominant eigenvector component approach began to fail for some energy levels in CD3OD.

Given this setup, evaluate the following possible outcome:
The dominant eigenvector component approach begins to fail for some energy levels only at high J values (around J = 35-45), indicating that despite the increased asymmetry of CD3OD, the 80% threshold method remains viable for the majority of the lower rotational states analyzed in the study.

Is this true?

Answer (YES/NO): NO